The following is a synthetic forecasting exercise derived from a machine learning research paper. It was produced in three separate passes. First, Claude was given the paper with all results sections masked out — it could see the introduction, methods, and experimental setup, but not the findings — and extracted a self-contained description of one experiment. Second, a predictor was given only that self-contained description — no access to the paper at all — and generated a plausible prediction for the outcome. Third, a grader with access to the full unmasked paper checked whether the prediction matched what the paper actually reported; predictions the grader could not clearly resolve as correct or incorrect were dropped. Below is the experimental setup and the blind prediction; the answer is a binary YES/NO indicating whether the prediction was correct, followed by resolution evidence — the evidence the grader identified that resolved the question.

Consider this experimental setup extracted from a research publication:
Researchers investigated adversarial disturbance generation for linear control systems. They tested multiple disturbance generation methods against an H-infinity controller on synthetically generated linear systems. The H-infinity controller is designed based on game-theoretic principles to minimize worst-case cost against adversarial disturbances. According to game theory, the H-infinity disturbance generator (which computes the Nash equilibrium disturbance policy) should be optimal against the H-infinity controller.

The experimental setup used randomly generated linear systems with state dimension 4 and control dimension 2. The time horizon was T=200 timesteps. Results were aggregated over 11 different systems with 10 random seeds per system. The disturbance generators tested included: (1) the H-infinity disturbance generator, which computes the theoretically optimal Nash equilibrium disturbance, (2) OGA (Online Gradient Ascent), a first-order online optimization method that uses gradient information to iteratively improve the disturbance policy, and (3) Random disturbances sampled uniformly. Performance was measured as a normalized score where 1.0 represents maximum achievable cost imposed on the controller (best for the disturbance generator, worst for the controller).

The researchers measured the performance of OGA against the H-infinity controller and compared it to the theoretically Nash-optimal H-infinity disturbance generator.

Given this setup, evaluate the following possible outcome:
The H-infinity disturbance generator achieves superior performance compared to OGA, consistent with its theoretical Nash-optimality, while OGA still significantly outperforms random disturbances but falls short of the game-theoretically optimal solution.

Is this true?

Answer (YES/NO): NO